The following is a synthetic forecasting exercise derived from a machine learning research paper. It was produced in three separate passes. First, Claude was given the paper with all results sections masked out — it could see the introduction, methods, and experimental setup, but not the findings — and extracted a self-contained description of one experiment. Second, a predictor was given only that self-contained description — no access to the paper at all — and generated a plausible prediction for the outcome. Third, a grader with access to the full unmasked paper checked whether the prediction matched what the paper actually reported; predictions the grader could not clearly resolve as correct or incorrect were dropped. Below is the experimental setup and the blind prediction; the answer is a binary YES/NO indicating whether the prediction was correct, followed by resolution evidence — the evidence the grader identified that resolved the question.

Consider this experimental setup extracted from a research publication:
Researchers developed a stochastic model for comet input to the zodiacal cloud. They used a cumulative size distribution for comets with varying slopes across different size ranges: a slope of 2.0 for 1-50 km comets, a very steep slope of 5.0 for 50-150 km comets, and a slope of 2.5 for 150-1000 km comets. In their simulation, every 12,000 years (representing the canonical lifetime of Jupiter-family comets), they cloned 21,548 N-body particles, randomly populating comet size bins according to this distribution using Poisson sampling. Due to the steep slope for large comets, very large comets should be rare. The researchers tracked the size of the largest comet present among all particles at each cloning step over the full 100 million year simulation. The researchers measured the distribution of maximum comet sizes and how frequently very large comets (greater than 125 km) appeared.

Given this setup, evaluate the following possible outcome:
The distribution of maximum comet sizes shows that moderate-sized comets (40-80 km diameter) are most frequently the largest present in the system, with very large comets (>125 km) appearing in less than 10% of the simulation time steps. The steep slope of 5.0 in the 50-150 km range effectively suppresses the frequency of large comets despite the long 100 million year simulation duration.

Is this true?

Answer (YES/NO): NO